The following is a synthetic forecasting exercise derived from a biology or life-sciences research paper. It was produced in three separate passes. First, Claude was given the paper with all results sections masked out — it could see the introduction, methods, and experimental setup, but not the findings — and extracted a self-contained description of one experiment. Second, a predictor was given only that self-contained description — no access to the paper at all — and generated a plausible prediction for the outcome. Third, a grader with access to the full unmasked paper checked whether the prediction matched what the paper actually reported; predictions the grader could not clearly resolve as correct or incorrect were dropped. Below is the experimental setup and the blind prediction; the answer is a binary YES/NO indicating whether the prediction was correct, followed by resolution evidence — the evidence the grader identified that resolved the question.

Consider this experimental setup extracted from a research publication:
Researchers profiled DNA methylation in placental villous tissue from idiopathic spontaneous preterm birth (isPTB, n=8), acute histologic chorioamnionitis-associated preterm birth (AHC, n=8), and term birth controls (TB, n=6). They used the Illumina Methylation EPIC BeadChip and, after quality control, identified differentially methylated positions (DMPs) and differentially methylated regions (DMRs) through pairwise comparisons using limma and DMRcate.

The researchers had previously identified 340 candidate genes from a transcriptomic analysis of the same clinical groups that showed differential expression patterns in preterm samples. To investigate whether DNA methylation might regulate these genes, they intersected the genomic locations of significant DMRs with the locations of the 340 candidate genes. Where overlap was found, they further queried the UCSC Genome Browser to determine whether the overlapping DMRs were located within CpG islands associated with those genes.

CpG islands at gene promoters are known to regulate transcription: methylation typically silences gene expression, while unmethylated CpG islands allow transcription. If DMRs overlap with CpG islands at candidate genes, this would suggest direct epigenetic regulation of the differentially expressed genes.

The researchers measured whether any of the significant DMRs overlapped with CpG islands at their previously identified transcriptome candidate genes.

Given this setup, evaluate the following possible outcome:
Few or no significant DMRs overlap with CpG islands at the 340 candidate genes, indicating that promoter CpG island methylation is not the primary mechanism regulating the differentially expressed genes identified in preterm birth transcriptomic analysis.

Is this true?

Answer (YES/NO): YES